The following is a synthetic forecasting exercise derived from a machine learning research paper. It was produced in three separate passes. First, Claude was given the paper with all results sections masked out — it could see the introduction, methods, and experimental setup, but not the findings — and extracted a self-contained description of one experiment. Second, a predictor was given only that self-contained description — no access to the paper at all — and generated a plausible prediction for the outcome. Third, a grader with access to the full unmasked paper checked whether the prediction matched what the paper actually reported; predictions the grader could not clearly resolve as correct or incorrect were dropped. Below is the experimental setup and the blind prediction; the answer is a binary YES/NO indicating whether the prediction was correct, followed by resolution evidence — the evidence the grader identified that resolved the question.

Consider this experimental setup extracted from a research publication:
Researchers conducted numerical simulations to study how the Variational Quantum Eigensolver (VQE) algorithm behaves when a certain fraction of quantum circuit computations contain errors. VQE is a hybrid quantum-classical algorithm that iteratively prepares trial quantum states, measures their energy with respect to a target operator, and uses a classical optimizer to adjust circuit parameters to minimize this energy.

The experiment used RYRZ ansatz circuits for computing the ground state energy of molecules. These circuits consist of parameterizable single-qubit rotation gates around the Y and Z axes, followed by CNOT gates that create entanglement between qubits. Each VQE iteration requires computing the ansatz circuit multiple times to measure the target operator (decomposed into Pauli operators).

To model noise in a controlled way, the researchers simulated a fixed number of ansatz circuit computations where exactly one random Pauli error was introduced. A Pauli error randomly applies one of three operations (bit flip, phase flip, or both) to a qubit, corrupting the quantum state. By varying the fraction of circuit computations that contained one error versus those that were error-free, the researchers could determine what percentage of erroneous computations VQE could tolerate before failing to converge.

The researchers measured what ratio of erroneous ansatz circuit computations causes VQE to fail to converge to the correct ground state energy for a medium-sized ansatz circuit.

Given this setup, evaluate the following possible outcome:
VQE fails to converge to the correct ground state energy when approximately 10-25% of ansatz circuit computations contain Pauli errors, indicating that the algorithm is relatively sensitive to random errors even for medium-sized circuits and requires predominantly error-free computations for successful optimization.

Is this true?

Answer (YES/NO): NO